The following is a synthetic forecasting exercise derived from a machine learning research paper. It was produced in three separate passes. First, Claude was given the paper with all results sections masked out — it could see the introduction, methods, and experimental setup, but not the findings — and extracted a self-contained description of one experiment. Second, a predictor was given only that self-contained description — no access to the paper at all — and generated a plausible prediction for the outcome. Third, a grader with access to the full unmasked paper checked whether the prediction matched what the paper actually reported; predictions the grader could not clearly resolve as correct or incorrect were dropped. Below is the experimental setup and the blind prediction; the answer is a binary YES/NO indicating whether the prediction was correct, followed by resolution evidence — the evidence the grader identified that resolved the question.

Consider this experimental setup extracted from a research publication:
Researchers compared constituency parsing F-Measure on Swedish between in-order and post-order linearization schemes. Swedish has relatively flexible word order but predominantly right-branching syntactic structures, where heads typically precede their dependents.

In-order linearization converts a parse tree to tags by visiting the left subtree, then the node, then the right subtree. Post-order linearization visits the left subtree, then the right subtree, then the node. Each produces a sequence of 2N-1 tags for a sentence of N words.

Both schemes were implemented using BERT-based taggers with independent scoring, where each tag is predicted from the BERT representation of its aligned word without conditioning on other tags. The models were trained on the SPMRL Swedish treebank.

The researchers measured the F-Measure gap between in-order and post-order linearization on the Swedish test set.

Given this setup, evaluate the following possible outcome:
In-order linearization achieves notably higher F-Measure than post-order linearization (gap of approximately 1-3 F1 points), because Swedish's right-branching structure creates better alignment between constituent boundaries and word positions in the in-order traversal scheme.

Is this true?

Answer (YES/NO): NO